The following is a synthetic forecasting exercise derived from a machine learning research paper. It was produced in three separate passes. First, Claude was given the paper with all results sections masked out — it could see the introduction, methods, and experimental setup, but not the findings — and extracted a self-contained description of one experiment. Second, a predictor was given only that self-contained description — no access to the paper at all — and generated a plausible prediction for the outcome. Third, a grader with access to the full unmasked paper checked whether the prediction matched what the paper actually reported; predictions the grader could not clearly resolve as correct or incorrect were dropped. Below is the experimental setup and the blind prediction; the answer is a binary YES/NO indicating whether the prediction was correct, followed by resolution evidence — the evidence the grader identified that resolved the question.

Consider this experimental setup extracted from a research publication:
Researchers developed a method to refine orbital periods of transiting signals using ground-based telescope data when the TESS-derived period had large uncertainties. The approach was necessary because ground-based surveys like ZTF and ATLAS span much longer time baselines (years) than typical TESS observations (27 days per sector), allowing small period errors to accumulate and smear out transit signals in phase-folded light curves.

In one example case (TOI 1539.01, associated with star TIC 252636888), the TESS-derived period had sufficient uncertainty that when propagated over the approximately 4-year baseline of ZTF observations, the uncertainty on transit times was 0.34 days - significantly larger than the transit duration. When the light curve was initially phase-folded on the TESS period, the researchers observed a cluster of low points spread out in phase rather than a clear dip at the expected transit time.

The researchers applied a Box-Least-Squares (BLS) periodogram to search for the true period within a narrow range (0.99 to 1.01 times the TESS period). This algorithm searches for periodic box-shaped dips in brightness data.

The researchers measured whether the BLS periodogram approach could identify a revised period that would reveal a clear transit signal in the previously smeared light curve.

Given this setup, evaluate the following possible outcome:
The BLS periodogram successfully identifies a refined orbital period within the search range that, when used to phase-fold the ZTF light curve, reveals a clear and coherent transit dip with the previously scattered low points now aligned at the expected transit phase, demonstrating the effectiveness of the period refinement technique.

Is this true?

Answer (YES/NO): YES